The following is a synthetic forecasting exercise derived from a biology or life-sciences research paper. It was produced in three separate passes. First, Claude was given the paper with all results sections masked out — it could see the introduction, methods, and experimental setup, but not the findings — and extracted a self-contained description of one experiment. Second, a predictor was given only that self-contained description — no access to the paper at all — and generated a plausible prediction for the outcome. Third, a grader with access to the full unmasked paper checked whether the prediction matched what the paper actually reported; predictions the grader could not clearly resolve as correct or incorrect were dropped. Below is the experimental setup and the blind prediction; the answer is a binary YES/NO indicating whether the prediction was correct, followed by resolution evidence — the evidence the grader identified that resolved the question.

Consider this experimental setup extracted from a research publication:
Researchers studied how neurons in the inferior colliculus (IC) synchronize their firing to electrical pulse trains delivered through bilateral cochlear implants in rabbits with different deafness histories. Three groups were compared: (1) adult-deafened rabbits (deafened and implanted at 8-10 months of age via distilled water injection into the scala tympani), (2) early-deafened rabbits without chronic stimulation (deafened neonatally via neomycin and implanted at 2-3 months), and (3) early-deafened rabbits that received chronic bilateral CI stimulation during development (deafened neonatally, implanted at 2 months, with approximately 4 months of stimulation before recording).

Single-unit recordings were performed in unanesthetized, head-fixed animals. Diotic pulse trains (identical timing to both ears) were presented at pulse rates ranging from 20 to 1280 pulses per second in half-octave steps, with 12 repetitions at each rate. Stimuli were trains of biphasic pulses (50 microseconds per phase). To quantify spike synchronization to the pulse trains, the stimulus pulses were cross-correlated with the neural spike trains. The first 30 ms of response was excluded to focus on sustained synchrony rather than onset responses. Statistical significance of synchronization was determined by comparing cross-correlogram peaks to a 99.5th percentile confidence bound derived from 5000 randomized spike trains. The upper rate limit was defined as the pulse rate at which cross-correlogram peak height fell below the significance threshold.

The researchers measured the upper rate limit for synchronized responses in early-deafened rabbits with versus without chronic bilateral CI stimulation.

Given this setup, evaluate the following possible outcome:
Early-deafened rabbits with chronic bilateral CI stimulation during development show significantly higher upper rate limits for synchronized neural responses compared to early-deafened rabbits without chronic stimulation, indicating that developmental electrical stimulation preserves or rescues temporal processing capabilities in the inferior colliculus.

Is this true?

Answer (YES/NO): NO